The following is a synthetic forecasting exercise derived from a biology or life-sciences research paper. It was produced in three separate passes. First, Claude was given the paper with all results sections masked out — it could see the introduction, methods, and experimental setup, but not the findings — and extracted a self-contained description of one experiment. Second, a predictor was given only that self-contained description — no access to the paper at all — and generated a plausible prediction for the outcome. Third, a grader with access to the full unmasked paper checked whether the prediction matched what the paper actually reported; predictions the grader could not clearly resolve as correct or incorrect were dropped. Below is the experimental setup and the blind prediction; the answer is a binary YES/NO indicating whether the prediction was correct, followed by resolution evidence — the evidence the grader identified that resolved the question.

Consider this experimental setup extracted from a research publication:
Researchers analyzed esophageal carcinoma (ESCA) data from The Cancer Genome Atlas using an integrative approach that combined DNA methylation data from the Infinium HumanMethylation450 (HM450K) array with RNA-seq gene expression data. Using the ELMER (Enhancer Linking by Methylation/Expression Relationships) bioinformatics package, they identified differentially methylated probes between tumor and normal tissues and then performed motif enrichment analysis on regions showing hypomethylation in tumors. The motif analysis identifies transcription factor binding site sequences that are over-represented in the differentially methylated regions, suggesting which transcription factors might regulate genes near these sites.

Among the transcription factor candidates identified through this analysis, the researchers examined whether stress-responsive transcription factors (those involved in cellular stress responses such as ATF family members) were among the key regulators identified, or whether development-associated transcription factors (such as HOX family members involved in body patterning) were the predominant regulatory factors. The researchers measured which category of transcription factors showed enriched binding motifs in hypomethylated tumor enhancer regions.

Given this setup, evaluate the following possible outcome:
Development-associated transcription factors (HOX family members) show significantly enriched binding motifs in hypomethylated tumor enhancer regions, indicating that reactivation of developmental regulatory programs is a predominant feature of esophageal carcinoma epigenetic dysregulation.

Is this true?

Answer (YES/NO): NO